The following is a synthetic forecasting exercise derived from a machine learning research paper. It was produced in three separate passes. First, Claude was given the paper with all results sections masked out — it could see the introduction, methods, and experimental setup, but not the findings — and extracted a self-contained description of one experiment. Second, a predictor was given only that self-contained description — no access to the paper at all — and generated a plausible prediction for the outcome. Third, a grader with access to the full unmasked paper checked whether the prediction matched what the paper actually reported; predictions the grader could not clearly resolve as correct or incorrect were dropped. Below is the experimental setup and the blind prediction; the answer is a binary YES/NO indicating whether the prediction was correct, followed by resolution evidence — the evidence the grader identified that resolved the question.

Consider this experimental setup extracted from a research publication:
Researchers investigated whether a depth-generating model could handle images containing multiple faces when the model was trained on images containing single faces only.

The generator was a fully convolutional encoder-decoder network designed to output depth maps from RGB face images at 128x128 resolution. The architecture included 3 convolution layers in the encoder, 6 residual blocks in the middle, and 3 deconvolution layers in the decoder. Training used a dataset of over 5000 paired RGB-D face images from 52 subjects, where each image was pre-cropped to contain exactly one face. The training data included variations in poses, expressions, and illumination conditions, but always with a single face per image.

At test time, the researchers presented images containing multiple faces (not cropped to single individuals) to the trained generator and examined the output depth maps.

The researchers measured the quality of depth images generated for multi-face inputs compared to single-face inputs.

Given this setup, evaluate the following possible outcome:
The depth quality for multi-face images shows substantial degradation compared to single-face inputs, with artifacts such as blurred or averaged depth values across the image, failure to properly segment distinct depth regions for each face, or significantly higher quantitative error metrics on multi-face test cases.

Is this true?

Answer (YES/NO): YES